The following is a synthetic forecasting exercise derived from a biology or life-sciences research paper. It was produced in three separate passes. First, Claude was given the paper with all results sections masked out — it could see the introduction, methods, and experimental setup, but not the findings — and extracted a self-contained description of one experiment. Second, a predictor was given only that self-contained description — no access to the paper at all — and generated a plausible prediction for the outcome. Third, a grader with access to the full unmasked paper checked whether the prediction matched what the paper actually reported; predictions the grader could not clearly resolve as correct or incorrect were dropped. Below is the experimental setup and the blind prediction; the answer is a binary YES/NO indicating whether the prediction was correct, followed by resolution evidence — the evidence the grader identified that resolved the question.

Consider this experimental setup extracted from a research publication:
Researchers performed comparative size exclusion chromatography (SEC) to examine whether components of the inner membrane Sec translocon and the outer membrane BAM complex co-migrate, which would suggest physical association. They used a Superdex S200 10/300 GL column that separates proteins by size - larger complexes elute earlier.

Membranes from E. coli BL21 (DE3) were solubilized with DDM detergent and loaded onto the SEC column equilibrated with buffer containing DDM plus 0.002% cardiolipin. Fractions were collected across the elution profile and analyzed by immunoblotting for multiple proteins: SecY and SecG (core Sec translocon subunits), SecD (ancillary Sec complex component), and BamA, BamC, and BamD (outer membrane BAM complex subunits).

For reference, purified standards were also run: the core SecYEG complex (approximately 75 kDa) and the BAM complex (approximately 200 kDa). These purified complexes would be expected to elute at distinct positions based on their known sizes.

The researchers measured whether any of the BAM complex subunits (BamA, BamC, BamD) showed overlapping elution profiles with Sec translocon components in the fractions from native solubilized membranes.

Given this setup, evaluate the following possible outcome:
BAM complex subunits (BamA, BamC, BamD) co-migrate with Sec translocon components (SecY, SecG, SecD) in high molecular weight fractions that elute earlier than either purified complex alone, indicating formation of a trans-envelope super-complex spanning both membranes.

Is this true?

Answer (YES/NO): YES